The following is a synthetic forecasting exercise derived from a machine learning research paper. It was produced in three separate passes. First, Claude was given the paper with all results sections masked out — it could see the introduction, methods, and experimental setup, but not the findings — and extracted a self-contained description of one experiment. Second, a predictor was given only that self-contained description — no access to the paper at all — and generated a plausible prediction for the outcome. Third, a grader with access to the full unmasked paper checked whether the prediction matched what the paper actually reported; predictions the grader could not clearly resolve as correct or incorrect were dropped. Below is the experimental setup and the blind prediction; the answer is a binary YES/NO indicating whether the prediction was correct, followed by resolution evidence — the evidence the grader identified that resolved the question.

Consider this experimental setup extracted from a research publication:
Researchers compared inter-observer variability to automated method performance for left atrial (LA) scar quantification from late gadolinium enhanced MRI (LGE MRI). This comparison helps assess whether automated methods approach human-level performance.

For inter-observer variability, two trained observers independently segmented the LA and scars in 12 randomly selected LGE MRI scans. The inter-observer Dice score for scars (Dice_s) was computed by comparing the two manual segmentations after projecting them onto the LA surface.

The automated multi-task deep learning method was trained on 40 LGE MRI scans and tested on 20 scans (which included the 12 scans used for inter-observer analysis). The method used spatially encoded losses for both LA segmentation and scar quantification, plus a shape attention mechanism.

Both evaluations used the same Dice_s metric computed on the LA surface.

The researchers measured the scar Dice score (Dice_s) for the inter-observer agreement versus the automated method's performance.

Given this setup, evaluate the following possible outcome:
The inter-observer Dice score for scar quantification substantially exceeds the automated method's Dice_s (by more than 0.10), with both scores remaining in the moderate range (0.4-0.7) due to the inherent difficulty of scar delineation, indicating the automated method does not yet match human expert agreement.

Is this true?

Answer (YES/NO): NO